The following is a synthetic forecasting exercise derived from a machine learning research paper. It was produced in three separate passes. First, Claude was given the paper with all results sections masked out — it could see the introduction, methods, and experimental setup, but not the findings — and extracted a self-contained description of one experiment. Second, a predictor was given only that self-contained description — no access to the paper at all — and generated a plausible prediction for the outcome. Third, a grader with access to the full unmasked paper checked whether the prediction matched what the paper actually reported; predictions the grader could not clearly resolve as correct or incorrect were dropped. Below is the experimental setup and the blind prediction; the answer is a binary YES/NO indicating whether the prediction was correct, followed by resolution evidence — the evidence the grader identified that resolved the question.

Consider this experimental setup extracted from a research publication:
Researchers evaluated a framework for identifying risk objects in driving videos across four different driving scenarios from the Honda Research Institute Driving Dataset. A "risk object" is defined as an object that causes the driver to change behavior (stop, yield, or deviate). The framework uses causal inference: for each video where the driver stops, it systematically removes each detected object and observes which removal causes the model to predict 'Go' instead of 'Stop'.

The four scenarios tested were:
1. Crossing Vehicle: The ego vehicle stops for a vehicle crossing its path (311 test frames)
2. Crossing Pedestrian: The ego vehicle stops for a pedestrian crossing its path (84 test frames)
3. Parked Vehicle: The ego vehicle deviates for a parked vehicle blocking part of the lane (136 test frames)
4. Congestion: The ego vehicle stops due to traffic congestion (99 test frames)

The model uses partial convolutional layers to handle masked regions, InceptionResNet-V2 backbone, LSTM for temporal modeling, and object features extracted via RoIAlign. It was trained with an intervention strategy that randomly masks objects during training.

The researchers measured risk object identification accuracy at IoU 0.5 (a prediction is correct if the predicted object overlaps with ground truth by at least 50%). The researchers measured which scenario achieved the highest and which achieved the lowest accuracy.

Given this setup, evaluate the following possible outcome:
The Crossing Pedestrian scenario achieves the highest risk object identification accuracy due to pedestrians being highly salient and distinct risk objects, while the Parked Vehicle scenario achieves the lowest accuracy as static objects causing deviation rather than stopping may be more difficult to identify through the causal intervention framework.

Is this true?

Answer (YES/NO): NO